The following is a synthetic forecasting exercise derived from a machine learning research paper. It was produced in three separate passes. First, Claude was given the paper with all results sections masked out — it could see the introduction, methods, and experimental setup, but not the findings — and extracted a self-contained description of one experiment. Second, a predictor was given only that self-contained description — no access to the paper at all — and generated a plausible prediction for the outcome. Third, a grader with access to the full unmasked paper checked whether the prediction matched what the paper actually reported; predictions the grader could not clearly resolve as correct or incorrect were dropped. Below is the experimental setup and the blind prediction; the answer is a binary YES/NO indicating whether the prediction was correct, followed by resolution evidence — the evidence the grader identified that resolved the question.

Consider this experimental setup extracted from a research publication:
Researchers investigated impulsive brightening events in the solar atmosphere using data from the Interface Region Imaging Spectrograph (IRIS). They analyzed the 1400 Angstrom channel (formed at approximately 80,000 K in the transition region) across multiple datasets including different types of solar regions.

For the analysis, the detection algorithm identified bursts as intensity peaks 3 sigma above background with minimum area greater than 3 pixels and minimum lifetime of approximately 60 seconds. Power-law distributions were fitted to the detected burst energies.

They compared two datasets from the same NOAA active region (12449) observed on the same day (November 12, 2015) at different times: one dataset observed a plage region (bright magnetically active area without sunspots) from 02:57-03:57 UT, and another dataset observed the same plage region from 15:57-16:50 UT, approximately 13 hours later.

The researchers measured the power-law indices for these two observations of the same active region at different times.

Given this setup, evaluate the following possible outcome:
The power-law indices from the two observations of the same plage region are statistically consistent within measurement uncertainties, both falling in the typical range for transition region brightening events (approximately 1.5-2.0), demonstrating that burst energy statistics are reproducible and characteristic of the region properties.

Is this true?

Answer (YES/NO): NO